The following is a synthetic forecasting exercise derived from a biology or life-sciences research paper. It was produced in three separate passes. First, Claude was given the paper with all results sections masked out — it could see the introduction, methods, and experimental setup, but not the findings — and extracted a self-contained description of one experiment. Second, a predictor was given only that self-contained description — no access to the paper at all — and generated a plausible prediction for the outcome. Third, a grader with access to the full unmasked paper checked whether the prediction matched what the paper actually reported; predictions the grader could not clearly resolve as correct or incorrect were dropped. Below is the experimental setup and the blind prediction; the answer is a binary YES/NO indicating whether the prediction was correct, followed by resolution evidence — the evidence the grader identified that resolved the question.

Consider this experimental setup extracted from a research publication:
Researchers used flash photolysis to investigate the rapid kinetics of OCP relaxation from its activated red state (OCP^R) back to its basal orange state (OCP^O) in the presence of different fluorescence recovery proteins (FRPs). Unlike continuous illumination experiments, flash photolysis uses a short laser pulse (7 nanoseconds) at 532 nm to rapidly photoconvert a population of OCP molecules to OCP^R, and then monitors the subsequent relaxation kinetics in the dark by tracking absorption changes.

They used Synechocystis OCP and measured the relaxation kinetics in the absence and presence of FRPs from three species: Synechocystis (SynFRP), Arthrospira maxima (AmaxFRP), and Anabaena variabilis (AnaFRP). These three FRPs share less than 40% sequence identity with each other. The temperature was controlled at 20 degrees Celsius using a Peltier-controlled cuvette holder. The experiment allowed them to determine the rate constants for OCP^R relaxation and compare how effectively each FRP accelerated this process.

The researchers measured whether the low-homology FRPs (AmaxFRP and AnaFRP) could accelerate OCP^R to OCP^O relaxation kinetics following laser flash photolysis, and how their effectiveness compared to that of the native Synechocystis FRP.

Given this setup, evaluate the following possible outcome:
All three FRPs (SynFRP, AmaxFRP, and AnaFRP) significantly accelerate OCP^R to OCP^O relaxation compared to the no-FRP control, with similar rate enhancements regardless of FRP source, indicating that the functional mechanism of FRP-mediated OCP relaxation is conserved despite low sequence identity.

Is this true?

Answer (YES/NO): NO